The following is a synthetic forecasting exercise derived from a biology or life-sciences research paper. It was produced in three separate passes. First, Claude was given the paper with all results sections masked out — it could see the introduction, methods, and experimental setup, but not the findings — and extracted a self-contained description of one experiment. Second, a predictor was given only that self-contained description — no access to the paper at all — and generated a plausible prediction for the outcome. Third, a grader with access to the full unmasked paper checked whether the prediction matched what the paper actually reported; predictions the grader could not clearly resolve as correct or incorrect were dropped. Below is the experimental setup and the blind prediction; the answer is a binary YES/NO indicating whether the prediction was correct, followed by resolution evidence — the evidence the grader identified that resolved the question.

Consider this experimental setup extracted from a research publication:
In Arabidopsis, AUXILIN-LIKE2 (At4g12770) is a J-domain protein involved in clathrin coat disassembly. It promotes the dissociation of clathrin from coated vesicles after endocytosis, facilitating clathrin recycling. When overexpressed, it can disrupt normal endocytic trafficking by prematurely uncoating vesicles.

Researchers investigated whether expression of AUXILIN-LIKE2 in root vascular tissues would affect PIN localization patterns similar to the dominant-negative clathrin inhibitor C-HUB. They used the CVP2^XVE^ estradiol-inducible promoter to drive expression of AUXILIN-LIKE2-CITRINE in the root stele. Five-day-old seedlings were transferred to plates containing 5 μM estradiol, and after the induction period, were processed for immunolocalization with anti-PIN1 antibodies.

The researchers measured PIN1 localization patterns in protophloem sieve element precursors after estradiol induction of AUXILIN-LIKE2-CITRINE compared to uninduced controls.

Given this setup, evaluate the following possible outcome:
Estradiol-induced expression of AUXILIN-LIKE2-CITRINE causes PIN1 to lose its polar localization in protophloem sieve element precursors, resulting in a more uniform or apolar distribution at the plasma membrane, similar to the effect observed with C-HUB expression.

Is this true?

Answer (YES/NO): NO